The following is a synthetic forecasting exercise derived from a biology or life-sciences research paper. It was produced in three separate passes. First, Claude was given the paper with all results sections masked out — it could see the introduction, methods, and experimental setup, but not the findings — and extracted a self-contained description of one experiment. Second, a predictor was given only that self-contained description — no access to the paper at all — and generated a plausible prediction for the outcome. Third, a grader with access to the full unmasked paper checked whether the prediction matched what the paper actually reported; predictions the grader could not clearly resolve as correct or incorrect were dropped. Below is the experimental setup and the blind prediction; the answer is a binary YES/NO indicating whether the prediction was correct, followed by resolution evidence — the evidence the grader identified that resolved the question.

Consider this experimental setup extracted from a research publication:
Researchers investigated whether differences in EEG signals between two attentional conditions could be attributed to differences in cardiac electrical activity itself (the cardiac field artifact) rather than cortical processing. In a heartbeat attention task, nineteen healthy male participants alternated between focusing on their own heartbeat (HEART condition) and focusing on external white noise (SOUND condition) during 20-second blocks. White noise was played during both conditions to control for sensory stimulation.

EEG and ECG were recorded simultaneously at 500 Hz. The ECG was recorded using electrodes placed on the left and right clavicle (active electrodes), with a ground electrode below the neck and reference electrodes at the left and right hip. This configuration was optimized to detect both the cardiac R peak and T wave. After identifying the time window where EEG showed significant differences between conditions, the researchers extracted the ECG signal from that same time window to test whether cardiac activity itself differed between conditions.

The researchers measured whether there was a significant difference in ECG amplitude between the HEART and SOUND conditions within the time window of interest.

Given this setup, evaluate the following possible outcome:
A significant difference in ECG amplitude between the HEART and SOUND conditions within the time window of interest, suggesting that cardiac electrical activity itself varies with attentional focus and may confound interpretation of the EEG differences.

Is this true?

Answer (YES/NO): NO